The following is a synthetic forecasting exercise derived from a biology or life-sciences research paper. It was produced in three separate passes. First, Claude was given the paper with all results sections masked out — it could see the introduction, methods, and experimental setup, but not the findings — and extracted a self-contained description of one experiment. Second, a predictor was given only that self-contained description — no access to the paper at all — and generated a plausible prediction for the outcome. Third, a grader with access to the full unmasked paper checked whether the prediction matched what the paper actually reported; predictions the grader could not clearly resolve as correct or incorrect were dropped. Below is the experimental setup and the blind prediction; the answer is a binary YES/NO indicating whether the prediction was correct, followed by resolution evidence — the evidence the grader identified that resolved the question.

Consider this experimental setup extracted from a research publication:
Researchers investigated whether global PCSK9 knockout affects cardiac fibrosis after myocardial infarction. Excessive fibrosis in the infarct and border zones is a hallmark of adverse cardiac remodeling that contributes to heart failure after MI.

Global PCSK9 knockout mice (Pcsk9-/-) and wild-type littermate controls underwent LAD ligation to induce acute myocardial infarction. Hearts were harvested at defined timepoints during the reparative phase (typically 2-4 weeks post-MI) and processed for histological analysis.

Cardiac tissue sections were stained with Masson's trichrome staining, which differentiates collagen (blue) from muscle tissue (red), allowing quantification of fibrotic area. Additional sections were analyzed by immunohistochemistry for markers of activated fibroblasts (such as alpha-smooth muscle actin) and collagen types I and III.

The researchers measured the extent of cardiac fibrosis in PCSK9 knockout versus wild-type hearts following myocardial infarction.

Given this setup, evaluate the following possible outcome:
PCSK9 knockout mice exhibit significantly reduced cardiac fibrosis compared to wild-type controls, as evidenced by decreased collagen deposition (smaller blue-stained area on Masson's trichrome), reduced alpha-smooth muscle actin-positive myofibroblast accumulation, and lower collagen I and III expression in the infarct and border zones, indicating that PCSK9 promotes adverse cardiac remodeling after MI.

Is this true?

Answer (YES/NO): NO